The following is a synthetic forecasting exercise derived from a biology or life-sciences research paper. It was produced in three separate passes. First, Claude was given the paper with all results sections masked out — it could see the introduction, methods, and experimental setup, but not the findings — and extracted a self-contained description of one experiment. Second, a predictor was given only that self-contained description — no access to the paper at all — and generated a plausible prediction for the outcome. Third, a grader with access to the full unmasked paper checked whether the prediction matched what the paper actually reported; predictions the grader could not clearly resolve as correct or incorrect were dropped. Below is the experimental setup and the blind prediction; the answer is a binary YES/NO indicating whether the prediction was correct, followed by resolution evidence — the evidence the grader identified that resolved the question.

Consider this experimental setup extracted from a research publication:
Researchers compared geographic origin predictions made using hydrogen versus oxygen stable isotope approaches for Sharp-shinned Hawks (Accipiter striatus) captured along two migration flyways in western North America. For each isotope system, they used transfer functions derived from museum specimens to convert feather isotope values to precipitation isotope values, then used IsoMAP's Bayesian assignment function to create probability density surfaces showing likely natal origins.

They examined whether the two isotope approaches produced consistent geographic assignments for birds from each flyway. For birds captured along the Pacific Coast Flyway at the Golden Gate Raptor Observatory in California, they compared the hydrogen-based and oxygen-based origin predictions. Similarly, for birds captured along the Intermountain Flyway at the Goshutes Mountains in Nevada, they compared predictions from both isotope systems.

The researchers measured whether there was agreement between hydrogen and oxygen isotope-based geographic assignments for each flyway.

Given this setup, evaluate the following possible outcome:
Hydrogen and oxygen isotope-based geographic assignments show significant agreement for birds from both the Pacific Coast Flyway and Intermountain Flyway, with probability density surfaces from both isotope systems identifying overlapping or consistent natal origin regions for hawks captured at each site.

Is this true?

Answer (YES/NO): NO